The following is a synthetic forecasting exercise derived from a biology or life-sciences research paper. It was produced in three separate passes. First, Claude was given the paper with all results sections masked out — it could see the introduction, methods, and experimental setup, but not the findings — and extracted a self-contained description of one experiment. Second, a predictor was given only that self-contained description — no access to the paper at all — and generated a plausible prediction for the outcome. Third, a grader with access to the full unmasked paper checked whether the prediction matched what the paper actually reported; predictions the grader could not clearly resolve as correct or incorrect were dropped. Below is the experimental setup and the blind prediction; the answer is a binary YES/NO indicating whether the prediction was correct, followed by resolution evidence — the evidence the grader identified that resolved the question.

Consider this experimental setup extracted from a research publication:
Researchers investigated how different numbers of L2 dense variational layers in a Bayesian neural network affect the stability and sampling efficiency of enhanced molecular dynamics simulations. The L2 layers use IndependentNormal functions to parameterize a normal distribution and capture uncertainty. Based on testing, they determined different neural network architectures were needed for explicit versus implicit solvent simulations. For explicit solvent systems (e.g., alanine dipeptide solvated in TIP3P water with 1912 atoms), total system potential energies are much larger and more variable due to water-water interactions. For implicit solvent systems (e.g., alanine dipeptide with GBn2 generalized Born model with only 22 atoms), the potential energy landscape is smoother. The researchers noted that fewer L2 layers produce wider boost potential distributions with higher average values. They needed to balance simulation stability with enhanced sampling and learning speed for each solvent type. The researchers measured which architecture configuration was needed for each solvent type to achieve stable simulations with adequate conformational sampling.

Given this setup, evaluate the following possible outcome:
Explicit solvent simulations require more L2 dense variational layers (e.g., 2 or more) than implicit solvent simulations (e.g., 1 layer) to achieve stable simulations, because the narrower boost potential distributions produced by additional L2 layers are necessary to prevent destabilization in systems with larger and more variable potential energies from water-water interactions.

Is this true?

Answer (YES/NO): NO